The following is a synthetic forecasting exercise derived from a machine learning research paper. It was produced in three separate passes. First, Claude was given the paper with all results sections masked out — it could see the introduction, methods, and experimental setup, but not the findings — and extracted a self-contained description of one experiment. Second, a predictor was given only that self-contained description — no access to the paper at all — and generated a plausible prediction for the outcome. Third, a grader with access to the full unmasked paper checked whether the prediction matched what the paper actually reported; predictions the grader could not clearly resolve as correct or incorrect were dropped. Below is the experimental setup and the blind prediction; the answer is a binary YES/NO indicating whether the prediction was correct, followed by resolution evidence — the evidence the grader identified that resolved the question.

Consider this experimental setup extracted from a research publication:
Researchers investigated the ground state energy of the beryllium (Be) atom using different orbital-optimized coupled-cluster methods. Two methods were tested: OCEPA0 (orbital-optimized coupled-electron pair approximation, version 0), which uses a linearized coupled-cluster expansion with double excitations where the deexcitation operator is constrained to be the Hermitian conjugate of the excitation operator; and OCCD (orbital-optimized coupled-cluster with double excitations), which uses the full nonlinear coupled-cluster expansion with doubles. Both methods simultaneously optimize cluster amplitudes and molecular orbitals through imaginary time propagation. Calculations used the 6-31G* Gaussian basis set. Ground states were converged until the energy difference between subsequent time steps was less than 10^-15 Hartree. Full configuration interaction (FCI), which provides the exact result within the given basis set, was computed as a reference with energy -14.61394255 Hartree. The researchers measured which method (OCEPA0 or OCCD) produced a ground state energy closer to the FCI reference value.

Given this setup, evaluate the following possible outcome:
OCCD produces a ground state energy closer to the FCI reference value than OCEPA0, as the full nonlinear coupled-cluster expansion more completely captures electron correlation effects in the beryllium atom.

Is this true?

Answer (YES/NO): YES